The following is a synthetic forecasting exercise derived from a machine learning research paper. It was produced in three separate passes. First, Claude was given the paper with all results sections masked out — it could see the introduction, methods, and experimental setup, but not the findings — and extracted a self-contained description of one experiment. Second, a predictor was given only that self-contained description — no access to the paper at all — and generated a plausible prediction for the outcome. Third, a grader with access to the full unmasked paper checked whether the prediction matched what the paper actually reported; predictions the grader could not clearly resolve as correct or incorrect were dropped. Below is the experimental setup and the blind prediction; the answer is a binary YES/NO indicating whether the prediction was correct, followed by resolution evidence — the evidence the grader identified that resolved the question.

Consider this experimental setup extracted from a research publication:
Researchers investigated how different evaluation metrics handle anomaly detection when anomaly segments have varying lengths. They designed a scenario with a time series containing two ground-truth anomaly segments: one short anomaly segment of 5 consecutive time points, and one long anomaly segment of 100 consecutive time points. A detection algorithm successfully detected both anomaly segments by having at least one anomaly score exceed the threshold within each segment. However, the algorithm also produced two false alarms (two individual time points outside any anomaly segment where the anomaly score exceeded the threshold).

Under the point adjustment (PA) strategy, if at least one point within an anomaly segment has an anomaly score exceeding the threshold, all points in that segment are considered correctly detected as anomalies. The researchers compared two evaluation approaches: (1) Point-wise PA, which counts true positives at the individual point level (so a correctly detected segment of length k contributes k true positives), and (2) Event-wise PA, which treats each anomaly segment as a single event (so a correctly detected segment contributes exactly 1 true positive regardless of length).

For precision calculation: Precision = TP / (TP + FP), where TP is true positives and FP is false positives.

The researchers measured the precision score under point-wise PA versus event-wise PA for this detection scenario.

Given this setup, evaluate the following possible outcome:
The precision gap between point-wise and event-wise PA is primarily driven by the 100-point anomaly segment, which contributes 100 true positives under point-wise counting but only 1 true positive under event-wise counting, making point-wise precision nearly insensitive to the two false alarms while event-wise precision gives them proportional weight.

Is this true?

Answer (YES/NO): NO